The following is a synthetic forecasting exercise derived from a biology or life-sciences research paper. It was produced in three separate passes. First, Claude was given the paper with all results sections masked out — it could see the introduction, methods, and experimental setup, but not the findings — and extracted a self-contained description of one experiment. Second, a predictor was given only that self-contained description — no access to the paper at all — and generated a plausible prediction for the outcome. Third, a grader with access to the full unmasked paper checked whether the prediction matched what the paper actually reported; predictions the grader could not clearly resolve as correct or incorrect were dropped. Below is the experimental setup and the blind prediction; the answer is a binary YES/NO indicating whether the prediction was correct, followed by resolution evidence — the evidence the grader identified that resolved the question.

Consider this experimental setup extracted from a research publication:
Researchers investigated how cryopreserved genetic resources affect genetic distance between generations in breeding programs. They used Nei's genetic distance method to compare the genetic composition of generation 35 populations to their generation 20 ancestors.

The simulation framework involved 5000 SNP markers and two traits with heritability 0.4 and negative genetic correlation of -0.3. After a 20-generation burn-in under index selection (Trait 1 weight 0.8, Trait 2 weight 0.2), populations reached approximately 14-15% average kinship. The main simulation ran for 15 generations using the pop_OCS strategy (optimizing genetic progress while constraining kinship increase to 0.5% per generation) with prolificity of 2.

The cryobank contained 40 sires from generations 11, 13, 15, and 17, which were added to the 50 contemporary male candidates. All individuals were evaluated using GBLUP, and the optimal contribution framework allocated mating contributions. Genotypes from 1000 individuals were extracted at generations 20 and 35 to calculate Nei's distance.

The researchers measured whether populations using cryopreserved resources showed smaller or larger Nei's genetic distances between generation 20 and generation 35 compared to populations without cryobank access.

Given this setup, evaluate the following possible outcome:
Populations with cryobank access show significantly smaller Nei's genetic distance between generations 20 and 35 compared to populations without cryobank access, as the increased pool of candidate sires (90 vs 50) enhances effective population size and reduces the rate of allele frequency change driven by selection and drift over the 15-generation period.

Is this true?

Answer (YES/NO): YES